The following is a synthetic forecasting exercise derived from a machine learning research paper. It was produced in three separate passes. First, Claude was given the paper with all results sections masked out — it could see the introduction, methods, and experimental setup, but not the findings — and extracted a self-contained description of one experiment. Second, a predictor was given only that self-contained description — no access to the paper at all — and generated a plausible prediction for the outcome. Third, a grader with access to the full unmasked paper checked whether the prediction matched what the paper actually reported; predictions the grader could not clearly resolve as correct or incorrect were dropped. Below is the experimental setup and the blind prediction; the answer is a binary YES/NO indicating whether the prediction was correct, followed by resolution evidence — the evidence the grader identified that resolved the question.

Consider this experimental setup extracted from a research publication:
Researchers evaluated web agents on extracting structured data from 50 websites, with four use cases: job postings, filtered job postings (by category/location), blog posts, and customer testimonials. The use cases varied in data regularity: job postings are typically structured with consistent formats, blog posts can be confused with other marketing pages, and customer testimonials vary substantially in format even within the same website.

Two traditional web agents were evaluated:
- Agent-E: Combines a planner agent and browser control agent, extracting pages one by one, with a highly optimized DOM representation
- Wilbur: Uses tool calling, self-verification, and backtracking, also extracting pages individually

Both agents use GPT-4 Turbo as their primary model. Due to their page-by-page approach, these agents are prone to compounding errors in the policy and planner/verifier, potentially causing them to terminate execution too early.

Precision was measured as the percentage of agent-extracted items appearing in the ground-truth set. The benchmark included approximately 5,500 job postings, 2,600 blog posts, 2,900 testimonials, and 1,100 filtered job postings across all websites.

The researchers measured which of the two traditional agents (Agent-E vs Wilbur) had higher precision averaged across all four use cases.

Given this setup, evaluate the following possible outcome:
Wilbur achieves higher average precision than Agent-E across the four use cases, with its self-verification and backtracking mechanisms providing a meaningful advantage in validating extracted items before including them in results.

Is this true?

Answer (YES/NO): YES